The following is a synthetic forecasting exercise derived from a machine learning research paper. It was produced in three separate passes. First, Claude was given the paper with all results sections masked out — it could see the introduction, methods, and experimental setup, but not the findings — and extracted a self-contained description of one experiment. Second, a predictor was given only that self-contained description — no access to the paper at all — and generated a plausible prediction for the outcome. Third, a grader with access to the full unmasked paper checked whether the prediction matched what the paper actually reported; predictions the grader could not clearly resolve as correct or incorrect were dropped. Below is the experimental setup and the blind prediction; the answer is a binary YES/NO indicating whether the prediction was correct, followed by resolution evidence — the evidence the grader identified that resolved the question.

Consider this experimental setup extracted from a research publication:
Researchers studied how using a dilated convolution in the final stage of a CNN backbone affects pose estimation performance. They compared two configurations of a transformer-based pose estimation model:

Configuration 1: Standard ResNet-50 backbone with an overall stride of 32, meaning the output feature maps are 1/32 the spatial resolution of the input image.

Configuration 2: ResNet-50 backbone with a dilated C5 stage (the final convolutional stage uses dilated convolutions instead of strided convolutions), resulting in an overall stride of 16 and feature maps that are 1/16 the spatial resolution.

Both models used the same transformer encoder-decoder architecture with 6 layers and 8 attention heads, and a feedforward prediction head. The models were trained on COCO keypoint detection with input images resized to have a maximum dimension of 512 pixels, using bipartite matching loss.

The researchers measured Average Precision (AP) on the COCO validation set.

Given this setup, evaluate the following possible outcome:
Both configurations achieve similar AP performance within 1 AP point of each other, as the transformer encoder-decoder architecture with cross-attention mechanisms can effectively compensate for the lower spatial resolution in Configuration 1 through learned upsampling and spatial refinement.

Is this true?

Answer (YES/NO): NO